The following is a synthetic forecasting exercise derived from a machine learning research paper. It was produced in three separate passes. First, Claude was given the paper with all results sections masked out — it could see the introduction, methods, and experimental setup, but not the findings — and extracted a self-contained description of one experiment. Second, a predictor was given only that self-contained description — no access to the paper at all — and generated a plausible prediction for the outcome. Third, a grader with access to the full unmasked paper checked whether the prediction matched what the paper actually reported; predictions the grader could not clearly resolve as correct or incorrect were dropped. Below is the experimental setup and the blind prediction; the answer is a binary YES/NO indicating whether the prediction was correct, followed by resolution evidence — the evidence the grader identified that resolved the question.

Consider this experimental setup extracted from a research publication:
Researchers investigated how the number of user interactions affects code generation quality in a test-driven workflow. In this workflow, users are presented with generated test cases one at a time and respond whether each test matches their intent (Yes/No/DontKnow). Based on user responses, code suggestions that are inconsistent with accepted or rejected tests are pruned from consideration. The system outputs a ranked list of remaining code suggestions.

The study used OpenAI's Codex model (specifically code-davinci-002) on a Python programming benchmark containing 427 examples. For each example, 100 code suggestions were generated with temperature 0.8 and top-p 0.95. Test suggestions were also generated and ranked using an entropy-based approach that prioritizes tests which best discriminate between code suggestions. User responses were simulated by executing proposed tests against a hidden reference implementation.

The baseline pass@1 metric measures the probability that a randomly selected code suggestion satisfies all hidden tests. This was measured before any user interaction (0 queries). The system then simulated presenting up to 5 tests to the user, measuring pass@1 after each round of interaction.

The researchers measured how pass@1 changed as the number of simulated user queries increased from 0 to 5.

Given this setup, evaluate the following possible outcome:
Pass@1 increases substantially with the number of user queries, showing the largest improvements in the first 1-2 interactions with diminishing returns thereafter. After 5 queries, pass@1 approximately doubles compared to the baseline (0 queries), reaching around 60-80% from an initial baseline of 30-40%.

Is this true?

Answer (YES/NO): NO